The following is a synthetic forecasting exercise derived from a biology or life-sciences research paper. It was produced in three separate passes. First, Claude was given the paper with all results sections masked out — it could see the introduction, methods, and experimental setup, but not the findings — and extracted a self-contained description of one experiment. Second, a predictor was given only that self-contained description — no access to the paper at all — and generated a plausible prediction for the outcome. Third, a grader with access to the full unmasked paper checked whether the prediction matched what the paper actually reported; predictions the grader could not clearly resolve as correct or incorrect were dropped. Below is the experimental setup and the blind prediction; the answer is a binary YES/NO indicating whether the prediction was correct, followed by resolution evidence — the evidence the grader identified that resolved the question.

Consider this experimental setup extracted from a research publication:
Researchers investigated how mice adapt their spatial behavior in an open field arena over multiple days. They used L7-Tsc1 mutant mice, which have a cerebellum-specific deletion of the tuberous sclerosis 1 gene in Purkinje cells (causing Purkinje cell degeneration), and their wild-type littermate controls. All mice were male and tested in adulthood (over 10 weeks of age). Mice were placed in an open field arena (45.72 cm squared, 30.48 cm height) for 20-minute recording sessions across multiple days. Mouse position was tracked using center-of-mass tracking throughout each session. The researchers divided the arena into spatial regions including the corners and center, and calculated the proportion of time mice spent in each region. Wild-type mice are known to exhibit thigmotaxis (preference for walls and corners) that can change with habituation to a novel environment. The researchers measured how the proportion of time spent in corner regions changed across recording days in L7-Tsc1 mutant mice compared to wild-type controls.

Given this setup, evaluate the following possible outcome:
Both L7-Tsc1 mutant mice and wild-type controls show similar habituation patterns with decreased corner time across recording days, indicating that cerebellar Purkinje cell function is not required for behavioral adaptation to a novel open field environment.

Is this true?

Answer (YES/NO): NO